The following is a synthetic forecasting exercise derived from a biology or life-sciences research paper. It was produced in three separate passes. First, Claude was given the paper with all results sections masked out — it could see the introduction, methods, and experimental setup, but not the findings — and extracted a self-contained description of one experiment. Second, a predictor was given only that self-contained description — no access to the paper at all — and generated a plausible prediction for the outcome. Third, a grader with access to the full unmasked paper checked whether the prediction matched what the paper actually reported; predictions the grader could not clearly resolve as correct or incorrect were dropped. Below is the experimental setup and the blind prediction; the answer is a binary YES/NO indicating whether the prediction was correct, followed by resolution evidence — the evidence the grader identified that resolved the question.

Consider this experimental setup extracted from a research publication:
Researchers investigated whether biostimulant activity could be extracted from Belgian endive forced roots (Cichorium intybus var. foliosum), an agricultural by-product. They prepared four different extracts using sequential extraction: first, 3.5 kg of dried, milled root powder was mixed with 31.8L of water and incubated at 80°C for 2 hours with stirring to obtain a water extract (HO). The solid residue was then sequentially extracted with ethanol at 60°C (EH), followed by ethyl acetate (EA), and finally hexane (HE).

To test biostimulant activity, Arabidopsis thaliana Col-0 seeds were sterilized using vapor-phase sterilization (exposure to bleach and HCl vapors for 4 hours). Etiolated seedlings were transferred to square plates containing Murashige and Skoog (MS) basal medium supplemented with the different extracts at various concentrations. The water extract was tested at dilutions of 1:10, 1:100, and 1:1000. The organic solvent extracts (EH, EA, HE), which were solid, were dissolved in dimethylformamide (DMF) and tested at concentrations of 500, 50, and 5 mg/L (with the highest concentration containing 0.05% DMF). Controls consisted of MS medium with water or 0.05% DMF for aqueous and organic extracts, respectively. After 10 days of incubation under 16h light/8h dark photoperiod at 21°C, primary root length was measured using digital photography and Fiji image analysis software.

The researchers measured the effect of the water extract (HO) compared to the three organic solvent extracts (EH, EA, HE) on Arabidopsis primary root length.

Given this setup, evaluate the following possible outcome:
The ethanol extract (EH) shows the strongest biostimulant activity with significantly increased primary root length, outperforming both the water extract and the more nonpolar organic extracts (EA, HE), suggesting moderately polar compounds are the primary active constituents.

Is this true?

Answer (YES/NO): NO